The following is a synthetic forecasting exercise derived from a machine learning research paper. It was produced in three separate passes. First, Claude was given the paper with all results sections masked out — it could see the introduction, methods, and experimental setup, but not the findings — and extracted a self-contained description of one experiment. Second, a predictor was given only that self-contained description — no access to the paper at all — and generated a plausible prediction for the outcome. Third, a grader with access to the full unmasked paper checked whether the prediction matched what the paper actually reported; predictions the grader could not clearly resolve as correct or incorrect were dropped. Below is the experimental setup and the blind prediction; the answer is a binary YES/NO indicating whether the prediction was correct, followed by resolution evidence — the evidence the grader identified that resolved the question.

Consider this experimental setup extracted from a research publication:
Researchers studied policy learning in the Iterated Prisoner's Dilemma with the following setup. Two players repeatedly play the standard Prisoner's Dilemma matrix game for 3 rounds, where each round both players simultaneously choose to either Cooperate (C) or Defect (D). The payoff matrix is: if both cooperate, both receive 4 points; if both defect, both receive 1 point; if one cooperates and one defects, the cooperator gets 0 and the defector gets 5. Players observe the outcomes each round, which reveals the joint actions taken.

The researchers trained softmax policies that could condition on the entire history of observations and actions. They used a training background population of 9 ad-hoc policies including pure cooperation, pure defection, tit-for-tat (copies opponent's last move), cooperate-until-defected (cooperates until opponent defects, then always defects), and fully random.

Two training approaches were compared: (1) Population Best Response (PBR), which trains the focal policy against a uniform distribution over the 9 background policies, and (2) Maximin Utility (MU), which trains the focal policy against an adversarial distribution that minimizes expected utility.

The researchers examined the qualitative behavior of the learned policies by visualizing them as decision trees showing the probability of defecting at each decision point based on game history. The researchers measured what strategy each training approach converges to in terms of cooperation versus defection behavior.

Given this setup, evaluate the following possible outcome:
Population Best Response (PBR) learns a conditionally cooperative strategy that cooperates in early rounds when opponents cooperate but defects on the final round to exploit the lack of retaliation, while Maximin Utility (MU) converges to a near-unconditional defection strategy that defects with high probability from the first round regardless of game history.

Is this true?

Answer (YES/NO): NO